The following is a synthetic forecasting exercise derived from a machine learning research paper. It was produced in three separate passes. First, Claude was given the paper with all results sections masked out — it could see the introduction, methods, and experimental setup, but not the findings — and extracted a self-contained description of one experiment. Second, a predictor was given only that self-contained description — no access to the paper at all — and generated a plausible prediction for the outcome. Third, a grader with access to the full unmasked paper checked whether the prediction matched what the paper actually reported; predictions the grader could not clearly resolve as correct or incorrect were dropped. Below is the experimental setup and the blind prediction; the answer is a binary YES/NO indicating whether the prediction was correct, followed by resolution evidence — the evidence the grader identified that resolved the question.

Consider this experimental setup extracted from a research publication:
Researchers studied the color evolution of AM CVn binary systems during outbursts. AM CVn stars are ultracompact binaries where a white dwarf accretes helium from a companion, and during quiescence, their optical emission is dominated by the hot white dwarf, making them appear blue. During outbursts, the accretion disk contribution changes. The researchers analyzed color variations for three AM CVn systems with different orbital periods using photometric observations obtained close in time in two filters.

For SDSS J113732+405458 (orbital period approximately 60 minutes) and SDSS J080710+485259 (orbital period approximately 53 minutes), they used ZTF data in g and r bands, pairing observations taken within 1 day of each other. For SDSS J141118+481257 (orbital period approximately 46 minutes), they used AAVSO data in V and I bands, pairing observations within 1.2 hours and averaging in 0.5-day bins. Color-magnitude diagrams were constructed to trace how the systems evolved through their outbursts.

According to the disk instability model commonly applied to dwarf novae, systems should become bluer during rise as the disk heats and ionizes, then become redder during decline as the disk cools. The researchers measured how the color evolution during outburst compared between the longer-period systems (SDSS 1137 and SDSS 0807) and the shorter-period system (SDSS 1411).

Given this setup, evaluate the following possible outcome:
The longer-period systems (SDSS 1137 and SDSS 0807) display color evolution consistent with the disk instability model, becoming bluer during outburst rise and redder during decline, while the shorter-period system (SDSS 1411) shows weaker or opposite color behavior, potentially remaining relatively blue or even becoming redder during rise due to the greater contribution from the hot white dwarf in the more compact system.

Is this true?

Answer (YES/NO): NO